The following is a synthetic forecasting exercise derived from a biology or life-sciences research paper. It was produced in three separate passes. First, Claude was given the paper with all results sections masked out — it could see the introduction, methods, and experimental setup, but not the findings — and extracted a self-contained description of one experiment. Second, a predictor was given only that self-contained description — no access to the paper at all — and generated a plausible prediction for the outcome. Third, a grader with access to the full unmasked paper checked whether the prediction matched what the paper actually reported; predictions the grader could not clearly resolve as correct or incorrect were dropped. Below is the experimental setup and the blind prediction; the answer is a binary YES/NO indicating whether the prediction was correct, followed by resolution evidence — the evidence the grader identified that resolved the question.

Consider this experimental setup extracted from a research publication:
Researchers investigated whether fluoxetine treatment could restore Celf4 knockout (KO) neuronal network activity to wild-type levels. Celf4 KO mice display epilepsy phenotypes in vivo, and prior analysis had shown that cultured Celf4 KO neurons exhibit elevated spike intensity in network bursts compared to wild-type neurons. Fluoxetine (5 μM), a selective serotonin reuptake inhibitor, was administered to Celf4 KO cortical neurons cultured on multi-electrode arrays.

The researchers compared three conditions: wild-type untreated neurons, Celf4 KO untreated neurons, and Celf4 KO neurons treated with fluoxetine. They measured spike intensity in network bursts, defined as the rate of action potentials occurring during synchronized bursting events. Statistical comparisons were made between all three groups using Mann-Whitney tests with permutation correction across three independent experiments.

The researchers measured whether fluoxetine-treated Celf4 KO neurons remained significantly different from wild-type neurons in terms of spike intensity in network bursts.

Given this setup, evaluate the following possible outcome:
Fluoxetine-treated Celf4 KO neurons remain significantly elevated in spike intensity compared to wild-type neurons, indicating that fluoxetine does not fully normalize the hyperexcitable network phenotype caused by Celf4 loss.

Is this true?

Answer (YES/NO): NO